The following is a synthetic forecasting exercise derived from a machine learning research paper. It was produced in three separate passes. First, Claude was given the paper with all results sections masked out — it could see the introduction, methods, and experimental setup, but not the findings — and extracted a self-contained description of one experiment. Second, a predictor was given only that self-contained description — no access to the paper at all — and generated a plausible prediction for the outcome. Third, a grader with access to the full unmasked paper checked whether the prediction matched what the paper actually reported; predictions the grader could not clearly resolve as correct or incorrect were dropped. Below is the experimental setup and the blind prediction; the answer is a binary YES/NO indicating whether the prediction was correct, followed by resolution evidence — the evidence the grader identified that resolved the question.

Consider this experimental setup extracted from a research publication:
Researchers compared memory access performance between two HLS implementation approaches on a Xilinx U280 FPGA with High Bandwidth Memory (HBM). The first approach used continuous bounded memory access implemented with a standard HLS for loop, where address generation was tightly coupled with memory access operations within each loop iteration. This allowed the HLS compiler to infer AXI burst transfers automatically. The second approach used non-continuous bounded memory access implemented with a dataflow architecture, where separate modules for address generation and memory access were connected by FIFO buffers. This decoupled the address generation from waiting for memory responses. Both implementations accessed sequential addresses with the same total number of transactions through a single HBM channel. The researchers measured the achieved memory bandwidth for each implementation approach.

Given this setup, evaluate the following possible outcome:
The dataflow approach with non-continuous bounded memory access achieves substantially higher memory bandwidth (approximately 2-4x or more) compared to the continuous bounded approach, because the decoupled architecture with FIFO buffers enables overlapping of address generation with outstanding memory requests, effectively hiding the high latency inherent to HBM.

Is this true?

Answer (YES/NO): NO